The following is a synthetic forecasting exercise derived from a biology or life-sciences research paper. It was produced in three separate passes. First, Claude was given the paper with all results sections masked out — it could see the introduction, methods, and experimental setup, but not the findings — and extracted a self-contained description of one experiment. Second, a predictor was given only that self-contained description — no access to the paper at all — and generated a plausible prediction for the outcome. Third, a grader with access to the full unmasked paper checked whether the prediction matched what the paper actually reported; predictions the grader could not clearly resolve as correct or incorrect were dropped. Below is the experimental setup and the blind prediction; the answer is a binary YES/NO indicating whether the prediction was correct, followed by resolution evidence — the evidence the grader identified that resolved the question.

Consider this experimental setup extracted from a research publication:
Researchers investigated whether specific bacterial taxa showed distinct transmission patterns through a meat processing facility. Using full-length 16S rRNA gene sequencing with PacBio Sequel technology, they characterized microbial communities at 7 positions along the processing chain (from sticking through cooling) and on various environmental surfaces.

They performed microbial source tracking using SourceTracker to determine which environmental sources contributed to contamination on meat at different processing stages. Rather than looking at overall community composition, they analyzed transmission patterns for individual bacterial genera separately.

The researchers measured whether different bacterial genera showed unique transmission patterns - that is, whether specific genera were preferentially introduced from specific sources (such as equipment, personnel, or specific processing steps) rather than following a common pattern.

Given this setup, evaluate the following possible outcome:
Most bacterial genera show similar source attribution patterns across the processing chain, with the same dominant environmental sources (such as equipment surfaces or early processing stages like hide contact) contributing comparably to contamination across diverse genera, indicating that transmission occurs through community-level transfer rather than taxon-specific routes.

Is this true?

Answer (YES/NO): NO